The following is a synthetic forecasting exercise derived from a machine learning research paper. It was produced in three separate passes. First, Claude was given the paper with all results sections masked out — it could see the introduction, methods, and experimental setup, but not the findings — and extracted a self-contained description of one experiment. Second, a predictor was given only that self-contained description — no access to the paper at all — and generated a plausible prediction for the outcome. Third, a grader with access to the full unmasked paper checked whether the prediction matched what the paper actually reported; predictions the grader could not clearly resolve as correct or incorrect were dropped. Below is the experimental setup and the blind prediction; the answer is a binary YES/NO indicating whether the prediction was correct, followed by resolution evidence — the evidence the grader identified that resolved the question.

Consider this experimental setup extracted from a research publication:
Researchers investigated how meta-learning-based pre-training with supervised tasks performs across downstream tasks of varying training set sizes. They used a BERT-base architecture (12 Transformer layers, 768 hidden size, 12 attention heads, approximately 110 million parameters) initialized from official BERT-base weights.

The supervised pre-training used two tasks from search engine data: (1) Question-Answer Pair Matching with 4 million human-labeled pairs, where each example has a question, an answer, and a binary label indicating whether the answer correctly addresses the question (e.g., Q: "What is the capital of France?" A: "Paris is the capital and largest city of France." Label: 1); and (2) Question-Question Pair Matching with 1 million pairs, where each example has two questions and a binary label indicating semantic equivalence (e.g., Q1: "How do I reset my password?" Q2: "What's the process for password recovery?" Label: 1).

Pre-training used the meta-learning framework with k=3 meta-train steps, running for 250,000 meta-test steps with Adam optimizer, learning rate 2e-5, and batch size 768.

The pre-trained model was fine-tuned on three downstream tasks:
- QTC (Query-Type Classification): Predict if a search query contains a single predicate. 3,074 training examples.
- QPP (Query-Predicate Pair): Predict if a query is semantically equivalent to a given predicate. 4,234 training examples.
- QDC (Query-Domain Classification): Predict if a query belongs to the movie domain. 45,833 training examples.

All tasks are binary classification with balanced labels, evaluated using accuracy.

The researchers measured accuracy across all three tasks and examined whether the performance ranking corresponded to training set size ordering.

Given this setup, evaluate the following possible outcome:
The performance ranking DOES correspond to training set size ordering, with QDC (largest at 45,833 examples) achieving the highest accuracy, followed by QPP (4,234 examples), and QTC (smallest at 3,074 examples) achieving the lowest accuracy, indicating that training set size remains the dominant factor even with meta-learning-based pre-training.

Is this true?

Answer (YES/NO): YES